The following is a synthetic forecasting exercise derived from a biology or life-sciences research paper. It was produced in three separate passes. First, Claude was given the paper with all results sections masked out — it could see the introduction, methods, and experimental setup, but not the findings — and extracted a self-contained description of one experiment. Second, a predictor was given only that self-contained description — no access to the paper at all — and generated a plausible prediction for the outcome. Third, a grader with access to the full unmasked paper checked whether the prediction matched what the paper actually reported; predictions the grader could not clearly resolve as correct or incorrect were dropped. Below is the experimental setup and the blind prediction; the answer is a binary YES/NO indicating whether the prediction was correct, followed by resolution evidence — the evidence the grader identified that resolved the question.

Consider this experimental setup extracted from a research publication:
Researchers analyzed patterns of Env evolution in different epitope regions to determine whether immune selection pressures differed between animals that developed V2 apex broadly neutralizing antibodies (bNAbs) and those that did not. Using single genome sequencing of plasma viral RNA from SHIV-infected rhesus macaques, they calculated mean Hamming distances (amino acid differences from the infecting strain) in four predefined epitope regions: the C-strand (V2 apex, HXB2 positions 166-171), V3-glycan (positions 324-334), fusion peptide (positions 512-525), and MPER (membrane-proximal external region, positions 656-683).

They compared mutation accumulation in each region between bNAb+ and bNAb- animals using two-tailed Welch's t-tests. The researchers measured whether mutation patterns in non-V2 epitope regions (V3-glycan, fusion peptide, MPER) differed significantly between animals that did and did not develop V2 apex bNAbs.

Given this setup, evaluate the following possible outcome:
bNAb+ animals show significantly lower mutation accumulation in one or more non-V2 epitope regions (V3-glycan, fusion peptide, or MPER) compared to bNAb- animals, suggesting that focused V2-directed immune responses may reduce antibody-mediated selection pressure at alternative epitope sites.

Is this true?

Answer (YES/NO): NO